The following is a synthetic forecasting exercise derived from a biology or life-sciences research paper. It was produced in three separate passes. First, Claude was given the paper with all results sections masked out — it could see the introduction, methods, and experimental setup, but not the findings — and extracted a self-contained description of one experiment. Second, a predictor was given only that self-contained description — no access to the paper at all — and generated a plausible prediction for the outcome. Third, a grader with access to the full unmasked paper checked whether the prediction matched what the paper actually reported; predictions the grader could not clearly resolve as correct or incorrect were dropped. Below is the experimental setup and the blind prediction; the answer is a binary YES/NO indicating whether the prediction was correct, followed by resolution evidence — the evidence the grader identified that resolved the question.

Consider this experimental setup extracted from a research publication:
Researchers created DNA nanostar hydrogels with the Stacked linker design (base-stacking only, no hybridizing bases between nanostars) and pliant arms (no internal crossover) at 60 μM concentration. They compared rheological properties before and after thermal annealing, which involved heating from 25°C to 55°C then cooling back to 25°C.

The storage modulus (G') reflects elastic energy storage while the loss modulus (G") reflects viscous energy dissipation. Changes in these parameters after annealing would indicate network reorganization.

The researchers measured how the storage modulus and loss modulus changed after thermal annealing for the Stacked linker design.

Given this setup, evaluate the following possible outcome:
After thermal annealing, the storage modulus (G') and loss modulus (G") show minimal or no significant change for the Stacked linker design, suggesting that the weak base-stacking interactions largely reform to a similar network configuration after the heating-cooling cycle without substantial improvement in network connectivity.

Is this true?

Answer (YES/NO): NO